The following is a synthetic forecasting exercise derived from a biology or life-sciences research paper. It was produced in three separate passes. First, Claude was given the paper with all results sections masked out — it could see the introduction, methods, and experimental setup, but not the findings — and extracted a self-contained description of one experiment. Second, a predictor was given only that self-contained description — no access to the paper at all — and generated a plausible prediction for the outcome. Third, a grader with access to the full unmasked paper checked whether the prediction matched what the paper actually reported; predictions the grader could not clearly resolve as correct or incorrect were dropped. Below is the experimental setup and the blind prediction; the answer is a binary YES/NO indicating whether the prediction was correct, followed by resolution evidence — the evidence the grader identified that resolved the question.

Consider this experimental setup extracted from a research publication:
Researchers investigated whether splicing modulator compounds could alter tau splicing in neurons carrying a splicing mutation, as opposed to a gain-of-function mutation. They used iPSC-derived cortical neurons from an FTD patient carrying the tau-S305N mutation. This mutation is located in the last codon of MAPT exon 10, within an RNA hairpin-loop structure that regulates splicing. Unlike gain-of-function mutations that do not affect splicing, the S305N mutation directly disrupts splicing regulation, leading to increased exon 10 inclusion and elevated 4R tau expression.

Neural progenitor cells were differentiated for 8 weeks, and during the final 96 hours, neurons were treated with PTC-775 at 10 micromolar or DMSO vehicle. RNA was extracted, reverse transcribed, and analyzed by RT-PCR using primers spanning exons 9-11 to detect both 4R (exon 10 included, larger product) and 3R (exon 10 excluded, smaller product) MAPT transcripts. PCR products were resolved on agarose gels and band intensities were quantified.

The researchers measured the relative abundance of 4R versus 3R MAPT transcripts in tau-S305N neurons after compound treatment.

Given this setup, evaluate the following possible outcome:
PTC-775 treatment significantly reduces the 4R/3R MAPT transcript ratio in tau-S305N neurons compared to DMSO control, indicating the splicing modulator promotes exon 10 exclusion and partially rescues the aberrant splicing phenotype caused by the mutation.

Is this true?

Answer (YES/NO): YES